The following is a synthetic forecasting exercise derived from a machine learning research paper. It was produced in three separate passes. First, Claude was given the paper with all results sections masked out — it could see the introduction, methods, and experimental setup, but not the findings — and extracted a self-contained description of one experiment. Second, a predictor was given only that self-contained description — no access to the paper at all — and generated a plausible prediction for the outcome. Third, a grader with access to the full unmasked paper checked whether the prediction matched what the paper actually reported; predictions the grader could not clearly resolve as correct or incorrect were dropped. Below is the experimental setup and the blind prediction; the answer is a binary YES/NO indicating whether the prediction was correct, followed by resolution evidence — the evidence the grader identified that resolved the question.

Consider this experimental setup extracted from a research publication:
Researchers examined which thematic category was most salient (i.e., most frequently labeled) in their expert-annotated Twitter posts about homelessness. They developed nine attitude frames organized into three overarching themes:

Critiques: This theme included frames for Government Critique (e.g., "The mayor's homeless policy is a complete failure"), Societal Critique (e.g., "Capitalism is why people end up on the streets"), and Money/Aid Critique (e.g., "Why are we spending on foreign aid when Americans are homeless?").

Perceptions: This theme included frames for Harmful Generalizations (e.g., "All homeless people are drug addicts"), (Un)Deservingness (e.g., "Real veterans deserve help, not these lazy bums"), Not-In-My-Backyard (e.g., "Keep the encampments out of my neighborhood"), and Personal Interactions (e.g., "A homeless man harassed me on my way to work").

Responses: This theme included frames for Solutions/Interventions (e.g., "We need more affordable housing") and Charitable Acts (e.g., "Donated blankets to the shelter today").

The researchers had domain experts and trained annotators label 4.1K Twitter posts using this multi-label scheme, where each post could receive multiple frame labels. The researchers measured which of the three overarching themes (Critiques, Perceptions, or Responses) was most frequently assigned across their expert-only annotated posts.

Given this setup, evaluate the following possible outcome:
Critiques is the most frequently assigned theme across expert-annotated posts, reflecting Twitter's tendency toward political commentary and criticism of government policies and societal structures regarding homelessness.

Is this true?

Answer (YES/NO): NO